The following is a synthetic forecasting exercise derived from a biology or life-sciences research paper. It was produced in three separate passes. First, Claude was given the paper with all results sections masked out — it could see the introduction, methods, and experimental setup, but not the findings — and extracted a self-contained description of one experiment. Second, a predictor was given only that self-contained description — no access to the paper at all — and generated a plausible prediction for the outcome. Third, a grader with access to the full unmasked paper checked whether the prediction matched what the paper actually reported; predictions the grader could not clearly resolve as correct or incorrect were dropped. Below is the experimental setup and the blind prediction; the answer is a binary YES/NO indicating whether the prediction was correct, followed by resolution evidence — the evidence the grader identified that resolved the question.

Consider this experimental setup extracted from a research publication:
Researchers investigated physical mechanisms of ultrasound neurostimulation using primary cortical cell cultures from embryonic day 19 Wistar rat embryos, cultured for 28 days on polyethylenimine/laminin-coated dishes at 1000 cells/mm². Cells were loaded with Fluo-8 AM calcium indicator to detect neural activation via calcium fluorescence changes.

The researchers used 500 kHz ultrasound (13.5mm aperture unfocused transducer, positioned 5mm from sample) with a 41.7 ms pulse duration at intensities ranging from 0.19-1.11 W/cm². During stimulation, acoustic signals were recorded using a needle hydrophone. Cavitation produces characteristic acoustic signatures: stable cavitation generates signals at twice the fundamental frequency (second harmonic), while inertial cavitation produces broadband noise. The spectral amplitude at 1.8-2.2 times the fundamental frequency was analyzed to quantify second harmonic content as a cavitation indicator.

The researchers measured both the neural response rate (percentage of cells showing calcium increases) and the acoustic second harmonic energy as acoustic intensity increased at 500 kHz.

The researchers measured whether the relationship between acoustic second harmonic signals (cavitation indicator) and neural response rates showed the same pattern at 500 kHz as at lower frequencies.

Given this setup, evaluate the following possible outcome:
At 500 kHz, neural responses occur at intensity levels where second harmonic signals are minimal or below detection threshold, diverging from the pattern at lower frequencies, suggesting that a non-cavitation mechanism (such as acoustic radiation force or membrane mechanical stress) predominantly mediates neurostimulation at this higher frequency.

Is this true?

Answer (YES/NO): YES